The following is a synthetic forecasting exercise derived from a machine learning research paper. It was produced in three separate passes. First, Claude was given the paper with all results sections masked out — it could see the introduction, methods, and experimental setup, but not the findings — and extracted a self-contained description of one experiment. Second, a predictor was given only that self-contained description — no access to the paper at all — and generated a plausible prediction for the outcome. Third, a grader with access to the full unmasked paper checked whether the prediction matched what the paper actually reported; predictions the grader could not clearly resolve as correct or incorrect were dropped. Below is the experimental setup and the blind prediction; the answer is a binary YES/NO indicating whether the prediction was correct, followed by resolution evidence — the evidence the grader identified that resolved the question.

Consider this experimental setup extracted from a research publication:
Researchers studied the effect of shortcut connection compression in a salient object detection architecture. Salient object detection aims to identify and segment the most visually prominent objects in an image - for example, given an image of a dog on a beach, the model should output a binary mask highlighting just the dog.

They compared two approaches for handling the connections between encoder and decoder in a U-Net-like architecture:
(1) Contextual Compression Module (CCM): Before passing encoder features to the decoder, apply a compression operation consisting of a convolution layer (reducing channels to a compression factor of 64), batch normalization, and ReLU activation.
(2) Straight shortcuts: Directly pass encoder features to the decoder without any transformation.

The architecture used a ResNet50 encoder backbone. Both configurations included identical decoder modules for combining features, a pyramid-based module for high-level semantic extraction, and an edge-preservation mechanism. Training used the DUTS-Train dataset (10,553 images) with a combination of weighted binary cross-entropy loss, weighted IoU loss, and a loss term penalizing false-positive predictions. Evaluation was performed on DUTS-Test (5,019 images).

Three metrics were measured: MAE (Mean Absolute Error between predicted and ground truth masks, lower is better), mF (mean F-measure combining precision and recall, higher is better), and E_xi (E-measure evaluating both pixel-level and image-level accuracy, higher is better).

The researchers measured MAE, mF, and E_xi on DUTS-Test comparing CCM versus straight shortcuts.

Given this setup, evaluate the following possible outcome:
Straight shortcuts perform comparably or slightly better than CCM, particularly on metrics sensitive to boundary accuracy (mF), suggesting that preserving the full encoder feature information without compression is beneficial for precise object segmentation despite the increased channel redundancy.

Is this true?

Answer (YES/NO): NO